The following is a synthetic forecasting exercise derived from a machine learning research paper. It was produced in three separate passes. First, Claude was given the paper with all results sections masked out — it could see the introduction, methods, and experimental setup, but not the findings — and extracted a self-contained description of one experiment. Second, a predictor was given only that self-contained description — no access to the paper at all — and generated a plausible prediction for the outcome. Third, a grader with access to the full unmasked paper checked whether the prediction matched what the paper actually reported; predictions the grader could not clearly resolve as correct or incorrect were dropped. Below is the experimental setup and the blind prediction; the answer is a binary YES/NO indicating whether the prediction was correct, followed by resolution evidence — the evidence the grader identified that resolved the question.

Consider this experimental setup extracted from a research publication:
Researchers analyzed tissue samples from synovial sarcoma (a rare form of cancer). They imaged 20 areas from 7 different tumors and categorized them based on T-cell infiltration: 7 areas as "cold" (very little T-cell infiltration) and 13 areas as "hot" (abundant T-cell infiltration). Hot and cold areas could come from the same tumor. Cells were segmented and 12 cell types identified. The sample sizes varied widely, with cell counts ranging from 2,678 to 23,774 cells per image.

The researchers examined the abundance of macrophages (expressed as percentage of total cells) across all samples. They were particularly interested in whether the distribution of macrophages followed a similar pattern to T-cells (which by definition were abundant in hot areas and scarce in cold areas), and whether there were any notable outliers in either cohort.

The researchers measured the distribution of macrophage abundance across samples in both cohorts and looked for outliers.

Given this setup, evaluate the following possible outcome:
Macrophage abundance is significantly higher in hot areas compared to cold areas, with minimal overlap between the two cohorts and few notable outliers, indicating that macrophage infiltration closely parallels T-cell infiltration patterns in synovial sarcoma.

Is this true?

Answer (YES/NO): NO